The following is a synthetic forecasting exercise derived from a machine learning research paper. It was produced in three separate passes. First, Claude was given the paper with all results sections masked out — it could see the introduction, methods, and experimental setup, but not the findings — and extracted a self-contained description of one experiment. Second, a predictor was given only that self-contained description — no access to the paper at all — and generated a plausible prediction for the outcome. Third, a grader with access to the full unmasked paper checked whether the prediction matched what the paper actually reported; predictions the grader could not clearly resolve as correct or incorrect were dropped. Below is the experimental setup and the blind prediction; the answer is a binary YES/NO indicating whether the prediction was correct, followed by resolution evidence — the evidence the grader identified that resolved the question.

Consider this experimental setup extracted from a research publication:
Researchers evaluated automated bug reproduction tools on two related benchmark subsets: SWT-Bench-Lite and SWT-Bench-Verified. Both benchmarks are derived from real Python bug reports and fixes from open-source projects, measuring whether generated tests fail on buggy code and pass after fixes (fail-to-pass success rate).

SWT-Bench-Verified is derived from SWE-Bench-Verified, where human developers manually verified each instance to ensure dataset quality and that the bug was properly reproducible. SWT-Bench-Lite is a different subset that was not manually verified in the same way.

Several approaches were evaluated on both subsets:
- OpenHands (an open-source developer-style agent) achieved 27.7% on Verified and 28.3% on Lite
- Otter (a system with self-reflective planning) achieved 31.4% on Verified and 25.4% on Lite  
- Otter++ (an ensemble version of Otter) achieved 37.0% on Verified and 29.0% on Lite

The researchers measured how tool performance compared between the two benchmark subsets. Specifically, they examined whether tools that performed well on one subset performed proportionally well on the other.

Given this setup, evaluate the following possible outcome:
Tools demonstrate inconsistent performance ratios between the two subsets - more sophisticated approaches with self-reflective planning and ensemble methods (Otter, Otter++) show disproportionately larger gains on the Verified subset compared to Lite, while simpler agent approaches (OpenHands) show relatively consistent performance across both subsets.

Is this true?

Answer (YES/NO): YES